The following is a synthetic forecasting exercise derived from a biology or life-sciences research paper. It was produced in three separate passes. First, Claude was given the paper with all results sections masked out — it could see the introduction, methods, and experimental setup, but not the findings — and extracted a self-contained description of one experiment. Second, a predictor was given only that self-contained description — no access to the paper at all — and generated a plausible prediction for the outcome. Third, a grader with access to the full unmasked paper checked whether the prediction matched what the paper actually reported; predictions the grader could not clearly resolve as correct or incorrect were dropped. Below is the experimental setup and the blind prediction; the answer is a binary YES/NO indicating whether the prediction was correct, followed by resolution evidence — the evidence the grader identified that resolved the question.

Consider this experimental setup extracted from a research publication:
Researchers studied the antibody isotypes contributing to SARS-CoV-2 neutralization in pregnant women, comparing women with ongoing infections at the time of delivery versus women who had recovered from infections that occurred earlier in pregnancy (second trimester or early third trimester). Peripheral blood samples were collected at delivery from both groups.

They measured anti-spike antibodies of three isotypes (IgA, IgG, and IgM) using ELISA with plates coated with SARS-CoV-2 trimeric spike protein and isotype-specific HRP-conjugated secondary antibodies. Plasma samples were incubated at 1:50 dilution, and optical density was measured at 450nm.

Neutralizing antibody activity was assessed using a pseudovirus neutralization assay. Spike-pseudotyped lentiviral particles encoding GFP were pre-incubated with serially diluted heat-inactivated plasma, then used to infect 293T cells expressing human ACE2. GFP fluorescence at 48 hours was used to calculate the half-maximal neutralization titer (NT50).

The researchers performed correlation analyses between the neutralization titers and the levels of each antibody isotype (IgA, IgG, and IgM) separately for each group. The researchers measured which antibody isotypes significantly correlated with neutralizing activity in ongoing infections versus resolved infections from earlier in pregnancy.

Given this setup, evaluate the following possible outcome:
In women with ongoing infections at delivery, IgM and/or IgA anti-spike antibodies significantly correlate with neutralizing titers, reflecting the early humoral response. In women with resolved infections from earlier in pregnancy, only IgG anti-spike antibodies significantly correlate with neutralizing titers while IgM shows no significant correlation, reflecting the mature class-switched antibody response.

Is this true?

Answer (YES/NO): NO